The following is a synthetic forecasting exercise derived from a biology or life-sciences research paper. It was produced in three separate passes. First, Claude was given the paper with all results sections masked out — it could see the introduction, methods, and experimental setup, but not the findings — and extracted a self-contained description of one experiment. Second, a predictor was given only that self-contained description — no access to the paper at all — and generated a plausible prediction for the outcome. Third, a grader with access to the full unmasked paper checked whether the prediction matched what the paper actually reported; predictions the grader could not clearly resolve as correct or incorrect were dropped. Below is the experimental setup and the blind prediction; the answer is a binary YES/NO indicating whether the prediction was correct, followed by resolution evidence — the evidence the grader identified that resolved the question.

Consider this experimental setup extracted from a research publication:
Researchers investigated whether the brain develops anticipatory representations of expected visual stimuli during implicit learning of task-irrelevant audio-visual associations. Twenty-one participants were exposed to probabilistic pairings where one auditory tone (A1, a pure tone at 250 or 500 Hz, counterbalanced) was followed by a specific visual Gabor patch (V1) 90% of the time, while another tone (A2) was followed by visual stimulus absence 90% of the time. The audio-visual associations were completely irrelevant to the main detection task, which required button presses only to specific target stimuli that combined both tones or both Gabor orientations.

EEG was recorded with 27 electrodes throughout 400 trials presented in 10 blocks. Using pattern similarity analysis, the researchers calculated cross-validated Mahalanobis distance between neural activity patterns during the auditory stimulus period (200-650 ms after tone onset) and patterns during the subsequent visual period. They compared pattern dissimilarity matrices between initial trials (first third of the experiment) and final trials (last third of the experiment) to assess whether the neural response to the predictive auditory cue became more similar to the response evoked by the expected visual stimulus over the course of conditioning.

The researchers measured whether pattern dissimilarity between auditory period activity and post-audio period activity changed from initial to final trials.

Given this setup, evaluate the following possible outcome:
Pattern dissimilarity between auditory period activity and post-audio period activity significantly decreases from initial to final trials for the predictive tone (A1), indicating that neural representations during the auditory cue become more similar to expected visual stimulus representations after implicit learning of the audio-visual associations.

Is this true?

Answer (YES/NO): YES